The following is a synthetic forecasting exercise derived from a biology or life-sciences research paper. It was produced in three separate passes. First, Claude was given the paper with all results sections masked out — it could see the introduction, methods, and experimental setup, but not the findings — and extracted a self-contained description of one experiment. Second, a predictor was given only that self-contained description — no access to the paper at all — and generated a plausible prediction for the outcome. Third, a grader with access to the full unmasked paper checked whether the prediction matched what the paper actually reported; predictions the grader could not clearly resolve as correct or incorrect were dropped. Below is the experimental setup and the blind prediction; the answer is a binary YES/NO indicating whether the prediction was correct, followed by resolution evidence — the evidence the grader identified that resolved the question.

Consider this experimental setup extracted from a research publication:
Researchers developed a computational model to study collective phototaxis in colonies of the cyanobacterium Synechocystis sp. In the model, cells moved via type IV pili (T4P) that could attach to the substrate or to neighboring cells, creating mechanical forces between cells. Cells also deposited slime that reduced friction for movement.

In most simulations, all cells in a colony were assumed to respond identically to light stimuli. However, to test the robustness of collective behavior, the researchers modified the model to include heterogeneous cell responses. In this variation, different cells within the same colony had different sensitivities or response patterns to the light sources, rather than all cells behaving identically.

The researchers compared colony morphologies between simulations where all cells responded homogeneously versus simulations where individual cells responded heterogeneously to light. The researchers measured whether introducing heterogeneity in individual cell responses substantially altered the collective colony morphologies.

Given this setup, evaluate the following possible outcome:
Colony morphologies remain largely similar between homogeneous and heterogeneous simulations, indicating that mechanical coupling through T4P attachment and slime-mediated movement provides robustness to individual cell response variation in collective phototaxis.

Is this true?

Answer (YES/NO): YES